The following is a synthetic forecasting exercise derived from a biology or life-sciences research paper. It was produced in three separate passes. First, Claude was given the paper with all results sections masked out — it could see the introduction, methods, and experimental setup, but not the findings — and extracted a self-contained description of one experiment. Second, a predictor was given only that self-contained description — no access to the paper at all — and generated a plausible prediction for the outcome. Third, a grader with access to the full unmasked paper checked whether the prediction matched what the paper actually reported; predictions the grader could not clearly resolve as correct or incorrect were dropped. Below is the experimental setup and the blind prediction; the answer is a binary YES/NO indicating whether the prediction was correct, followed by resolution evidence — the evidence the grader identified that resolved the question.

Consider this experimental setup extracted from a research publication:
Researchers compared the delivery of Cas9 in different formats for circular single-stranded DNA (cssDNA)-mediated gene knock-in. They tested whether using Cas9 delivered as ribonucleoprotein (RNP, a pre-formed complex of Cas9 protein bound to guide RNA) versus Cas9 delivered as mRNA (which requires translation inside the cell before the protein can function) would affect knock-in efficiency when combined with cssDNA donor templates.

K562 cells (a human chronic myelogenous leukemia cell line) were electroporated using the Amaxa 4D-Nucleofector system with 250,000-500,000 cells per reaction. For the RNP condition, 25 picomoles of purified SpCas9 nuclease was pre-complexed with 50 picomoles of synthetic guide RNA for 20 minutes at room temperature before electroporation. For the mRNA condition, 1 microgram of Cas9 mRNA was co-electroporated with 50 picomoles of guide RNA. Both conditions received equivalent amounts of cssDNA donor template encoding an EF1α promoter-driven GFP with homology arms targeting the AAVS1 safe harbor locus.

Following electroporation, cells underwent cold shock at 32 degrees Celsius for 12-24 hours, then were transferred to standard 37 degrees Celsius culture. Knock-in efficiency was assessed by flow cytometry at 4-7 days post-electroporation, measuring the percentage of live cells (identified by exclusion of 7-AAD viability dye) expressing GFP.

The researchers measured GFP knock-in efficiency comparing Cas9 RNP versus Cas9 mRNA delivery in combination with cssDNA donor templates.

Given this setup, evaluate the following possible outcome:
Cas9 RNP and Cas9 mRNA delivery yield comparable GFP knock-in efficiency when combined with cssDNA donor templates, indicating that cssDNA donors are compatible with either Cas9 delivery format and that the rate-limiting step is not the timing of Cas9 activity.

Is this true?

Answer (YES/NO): YES